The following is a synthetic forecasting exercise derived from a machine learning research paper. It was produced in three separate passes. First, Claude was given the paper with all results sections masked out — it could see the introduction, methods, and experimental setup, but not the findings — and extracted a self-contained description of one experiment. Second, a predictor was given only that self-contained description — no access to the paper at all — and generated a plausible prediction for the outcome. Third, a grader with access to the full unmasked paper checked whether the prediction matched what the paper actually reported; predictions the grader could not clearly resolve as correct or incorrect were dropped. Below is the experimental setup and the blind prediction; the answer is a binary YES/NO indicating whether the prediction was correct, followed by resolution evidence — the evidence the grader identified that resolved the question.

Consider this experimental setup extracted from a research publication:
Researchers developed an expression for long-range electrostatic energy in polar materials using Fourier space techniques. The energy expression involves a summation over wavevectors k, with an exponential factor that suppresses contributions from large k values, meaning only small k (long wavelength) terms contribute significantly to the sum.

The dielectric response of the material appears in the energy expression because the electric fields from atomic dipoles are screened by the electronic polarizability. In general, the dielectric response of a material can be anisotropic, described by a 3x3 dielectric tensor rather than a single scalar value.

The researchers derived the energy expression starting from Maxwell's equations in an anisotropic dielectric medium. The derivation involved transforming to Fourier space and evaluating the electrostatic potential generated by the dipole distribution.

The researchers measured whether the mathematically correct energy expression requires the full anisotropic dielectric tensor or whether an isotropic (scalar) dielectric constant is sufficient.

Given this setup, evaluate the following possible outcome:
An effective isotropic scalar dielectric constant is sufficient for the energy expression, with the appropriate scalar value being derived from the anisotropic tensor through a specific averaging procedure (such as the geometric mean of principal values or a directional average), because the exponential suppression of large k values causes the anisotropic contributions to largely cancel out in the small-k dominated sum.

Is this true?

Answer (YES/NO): NO